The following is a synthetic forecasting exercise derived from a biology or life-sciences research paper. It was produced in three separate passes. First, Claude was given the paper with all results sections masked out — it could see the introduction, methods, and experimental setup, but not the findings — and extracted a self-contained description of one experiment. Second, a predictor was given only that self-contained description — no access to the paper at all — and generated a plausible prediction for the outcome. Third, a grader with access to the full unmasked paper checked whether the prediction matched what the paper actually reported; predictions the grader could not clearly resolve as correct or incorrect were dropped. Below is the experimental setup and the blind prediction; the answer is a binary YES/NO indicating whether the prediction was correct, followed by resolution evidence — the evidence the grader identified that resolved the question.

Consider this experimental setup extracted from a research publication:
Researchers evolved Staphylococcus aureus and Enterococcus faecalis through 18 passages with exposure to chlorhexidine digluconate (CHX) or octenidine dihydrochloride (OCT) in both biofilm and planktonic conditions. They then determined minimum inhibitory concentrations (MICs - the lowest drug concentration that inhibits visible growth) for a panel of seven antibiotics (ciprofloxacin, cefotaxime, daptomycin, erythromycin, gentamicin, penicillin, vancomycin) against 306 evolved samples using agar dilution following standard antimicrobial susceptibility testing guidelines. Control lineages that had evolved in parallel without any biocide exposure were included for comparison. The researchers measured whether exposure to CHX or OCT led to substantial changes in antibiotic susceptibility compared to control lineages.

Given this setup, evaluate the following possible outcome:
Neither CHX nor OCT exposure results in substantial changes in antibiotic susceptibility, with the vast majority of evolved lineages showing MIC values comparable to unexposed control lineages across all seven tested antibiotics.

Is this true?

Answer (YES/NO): YES